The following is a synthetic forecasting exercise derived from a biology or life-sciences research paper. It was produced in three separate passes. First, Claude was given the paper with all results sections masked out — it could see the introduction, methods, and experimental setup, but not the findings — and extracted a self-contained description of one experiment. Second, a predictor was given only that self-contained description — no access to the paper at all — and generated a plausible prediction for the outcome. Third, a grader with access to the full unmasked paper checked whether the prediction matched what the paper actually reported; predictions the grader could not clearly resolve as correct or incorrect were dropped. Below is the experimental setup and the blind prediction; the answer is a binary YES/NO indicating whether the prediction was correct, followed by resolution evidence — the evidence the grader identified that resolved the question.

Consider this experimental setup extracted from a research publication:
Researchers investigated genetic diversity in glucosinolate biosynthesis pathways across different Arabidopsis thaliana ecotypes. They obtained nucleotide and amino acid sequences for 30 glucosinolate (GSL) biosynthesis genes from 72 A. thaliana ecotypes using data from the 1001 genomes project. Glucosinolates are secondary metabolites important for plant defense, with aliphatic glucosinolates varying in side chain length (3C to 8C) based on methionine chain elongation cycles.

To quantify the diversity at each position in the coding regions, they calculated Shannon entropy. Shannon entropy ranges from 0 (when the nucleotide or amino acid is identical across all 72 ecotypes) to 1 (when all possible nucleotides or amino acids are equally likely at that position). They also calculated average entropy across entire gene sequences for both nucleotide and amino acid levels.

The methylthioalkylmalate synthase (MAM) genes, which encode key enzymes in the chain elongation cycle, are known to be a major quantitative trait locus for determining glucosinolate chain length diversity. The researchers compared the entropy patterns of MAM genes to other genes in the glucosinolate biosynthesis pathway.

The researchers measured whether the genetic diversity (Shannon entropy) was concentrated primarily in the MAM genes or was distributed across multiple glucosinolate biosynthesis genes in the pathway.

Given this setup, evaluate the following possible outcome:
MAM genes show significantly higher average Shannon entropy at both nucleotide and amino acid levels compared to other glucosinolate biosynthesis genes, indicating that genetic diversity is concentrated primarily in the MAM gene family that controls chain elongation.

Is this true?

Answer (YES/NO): NO